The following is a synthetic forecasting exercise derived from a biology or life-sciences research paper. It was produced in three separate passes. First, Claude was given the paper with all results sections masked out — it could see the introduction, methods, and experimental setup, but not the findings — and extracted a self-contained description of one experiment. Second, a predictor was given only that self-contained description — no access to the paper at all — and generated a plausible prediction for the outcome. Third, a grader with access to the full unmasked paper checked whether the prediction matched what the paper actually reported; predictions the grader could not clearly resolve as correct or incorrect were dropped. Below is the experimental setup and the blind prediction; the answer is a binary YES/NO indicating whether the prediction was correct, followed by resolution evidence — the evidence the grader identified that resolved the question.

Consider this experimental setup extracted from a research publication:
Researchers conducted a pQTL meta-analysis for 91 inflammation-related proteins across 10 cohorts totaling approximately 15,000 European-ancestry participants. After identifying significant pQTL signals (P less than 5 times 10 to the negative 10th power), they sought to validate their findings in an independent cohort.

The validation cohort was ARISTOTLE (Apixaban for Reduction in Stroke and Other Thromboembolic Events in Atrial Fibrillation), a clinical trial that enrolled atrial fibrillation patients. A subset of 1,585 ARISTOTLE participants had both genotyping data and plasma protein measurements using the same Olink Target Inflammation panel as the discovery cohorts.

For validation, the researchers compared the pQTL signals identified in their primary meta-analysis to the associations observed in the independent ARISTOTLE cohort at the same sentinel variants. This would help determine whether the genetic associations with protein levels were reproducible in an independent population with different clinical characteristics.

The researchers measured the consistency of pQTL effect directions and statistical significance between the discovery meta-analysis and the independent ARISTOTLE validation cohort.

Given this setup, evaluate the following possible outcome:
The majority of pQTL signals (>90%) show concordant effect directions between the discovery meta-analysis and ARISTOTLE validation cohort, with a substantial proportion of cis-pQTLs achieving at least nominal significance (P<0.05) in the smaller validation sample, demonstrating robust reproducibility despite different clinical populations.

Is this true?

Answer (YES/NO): YES